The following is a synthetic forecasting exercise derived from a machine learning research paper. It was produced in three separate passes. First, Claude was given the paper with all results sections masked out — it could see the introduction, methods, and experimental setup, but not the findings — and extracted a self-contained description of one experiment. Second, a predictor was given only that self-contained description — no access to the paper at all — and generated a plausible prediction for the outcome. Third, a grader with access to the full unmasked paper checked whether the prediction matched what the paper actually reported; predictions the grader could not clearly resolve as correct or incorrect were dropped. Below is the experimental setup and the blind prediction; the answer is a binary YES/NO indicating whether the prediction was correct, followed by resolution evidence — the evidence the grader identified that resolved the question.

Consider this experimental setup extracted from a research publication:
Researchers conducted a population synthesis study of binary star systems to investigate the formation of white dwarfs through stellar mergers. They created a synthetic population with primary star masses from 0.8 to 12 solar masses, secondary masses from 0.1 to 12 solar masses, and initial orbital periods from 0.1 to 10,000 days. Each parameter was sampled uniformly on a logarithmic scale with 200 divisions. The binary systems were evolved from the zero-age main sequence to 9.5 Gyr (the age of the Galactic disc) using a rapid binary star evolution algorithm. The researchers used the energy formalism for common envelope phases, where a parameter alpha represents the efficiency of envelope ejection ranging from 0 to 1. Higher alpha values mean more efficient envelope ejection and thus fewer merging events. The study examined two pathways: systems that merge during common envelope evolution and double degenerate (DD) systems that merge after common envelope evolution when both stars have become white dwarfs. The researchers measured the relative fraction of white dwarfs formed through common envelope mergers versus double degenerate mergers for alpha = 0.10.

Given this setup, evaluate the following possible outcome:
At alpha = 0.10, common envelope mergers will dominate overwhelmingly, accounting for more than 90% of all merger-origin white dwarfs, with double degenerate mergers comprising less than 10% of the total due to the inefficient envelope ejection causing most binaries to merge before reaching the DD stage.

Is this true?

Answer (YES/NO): YES